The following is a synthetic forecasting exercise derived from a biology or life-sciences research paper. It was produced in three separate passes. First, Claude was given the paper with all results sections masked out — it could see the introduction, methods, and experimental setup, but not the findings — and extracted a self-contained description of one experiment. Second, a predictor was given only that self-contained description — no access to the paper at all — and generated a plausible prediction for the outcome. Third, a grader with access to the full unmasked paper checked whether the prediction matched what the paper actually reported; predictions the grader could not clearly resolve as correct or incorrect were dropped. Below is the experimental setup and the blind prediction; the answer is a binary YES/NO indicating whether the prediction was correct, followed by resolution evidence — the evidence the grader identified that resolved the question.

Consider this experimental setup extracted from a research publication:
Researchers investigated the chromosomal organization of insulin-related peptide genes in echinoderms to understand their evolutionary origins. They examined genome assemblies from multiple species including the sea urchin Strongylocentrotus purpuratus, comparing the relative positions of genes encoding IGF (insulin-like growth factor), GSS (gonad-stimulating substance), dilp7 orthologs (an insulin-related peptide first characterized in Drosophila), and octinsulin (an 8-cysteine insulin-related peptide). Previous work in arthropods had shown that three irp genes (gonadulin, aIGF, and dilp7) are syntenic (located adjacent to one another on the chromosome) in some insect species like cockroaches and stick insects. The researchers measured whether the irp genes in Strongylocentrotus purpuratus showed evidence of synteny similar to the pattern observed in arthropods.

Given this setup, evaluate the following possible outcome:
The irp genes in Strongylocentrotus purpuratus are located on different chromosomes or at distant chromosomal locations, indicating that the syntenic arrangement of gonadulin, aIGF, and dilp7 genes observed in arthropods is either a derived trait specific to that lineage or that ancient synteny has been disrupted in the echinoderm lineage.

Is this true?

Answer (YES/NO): NO